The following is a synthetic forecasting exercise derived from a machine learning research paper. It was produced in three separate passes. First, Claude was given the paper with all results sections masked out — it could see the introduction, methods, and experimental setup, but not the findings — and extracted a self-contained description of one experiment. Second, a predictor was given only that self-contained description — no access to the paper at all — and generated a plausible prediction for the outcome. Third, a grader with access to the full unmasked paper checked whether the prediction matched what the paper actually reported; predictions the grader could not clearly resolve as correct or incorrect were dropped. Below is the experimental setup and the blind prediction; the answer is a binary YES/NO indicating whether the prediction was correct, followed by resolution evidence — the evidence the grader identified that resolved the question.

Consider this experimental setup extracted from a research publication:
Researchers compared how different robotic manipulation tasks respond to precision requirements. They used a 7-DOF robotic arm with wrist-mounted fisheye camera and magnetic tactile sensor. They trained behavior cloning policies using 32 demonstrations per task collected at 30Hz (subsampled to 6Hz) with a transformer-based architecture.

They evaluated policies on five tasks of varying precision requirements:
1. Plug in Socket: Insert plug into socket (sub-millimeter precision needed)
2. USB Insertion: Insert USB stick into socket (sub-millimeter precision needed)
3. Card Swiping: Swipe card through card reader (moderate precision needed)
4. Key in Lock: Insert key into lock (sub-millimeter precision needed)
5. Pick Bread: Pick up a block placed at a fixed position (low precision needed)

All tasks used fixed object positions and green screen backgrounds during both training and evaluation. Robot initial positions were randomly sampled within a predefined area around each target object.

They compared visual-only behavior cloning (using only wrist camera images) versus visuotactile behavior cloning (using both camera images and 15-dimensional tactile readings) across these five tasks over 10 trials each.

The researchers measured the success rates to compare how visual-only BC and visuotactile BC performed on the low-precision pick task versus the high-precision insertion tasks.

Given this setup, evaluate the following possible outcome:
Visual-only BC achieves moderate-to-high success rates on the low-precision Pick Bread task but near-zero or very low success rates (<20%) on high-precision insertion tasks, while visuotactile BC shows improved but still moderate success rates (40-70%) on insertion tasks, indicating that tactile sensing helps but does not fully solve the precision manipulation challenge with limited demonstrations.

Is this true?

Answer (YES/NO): NO